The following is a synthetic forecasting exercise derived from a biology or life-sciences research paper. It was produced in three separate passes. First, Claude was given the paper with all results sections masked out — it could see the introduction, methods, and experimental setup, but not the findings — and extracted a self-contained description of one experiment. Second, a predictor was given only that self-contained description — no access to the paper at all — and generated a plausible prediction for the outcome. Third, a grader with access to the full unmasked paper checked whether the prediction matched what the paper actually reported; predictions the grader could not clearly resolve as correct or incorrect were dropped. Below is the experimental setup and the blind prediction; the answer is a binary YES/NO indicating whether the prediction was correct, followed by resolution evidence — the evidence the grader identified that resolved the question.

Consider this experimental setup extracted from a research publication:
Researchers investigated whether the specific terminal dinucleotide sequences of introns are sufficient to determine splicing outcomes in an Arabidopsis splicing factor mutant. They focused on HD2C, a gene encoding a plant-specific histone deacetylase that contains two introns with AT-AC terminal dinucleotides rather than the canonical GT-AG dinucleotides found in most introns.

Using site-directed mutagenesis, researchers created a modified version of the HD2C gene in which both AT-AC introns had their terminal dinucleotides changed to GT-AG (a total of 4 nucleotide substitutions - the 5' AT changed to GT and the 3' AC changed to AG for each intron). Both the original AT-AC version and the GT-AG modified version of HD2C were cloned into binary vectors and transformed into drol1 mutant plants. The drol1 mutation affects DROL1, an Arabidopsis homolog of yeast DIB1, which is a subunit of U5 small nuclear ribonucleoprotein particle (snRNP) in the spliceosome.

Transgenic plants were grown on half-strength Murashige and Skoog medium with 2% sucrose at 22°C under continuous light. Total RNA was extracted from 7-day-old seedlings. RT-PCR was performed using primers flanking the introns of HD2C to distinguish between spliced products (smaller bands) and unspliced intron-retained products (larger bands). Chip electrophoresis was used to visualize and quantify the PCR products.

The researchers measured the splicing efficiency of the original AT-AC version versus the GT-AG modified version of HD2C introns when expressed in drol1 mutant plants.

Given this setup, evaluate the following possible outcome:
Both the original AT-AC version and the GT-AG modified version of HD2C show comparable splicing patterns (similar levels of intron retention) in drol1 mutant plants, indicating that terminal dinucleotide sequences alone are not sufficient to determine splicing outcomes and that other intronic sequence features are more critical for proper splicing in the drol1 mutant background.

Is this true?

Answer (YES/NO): NO